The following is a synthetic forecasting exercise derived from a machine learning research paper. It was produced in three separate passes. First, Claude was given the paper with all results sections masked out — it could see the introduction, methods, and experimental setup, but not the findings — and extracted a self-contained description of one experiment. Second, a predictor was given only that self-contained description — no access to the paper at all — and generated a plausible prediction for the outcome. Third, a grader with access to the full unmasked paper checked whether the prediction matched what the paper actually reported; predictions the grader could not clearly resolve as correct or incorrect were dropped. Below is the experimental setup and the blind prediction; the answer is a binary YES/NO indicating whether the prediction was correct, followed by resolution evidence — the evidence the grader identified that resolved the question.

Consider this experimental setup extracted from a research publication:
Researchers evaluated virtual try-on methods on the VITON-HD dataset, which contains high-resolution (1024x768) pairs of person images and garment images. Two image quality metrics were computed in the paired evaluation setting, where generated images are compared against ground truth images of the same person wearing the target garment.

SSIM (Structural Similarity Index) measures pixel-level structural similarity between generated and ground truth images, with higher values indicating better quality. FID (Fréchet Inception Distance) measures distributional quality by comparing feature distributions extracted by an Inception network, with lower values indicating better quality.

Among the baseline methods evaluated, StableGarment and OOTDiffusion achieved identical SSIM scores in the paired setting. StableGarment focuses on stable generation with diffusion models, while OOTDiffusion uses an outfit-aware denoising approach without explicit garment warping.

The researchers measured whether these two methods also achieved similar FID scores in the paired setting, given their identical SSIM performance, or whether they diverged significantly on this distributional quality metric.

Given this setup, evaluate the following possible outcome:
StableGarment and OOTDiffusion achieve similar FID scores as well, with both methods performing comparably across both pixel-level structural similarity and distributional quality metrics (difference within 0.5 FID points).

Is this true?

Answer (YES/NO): NO